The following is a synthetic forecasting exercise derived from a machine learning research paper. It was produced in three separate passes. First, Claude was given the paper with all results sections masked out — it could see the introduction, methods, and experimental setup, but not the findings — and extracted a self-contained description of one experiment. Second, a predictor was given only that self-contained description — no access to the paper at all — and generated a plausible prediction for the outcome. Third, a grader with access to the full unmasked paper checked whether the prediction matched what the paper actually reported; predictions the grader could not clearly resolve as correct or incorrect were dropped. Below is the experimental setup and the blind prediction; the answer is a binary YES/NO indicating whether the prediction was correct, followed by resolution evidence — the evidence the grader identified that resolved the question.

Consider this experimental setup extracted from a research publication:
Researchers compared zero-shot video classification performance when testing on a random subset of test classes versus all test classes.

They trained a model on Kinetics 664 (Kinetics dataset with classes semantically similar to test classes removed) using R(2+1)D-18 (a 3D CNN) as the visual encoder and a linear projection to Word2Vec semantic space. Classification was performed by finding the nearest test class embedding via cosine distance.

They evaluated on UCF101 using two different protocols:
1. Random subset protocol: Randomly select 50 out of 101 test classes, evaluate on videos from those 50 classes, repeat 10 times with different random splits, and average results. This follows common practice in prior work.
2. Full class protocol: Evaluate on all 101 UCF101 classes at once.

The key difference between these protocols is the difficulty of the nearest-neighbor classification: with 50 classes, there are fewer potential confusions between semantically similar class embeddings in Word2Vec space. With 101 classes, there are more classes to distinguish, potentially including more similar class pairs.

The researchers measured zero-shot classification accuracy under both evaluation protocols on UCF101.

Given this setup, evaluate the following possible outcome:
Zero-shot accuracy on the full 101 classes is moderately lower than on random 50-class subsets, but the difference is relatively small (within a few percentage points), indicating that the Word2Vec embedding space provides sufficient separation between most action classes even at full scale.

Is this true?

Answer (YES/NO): NO